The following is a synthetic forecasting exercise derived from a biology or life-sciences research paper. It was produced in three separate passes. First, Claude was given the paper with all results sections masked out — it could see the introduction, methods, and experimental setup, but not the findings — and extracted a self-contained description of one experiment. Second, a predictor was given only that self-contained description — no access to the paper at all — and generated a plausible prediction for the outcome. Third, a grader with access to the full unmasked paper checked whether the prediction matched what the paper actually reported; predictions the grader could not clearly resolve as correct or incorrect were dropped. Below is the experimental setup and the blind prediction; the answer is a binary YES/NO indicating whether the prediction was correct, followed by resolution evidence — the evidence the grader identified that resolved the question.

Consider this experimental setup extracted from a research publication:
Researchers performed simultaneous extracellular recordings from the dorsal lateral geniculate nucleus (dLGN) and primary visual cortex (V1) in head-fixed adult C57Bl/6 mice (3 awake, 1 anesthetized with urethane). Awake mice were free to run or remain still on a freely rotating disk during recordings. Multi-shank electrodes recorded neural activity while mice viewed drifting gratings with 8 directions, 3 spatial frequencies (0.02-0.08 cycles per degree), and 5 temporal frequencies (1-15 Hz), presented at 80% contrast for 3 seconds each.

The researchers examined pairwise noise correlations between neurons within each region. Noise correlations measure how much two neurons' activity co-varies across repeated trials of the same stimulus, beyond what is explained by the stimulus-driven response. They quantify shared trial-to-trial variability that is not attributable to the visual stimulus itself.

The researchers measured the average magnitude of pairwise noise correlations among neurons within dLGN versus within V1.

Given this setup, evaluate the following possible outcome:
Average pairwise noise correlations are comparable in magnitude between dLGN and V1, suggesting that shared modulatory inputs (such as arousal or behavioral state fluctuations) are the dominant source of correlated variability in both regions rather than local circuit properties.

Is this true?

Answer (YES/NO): NO